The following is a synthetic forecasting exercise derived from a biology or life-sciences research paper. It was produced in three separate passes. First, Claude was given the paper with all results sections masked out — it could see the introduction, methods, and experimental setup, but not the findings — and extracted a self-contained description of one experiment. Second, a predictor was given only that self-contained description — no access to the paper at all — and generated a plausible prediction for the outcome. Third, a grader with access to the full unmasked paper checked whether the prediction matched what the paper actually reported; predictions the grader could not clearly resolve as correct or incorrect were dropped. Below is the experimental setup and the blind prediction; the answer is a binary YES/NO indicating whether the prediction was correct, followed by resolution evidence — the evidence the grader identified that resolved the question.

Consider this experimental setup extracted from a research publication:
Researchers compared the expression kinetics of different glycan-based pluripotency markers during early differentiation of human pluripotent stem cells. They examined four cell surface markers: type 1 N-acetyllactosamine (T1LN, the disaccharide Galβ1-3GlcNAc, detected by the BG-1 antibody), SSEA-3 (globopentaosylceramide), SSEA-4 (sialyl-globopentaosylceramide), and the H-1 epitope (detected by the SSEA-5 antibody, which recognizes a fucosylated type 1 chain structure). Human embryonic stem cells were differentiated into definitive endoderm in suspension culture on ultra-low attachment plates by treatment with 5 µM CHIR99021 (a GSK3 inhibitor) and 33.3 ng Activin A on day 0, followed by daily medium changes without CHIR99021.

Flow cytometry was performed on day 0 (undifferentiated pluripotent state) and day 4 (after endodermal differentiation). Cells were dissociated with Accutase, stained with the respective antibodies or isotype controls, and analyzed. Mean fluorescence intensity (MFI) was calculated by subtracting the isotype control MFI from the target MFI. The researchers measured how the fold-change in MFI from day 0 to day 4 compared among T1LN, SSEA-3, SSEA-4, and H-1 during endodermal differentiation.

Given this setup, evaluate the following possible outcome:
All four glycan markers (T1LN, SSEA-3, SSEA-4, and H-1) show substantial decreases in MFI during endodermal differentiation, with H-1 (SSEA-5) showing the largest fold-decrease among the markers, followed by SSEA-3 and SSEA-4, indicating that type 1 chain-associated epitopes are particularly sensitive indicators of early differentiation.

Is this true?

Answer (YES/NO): NO